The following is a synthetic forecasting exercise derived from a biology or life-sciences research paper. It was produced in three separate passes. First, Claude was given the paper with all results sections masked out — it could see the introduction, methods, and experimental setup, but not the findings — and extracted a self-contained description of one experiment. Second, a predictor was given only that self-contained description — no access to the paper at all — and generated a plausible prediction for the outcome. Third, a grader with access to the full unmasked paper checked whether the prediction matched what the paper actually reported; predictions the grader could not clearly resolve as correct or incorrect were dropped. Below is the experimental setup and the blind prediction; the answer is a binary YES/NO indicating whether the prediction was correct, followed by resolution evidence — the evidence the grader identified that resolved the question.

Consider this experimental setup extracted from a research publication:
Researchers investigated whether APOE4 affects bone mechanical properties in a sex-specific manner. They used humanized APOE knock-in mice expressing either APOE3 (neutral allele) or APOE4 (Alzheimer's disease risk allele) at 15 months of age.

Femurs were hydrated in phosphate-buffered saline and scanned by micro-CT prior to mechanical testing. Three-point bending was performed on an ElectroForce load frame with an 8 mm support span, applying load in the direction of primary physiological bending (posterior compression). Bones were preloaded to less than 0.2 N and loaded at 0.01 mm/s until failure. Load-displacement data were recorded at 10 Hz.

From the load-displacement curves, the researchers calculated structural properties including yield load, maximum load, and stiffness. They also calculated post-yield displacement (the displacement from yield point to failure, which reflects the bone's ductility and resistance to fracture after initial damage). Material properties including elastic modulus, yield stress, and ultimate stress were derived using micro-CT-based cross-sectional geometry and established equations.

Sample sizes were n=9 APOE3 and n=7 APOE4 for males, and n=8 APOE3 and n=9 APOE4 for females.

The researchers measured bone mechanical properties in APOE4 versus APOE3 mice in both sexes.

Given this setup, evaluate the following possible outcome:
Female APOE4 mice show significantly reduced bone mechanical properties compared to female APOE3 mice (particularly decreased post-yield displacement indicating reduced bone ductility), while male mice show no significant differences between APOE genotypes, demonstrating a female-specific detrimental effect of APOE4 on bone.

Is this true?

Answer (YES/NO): YES